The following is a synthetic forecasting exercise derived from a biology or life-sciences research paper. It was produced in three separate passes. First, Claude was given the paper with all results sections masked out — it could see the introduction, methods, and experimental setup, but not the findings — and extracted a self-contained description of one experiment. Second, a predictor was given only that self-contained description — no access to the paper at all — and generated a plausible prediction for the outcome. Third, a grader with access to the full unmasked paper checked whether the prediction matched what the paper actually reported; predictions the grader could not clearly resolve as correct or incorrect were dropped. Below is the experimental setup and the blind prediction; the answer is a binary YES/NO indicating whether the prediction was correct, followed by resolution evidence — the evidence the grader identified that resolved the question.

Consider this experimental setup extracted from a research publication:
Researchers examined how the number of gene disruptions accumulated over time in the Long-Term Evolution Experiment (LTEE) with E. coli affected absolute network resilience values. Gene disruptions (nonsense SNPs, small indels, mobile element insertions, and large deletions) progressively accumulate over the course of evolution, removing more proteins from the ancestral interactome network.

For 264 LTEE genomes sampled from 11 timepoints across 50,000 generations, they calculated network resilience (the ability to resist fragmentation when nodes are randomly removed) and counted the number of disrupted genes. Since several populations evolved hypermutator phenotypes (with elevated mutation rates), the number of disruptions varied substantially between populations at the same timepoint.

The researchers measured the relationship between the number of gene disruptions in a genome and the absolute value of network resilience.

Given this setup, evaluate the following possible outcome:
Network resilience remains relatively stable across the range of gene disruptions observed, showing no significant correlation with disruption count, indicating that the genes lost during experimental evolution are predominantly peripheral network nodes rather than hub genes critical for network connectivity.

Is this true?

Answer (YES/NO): NO